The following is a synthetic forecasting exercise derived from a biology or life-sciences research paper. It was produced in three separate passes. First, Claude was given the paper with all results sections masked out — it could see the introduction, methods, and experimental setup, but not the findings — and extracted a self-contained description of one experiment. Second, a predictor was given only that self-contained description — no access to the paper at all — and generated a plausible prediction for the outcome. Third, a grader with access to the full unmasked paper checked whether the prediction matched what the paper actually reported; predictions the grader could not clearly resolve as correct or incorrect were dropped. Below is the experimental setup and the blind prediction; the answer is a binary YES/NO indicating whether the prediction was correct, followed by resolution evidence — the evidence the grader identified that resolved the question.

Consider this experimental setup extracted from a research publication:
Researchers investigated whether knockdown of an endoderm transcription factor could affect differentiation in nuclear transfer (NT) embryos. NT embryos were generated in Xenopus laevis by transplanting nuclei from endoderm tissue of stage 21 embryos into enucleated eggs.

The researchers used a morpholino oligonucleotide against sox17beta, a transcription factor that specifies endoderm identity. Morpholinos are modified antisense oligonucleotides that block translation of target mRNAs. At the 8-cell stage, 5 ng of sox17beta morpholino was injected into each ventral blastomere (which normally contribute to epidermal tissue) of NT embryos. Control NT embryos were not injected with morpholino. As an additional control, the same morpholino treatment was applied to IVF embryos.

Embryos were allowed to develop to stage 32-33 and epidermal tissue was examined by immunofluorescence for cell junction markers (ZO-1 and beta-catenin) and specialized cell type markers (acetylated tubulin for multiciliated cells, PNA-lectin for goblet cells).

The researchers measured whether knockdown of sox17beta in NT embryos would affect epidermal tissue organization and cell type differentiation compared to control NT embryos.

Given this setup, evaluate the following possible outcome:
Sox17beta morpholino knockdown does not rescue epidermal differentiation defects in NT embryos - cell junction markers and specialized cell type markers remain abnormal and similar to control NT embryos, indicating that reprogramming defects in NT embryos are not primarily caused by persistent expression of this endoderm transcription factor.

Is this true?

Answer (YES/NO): NO